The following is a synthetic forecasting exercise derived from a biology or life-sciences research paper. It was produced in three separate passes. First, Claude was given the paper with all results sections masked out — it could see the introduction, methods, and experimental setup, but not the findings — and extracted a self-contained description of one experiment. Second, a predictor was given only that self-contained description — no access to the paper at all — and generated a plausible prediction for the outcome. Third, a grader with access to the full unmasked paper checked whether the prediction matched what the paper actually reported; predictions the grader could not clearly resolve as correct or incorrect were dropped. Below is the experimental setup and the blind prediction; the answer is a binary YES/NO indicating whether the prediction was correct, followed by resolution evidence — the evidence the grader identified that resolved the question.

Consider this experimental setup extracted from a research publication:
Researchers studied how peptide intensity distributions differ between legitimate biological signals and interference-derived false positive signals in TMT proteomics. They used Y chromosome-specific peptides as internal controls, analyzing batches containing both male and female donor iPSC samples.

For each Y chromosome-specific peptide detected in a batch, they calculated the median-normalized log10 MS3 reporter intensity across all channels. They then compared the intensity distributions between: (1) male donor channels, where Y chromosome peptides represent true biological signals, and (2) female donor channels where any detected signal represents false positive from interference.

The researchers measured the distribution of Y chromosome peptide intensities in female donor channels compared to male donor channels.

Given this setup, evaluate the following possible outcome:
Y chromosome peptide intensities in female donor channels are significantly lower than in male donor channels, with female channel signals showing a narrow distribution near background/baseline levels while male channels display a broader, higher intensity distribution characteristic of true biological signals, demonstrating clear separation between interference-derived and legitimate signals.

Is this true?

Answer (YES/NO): NO